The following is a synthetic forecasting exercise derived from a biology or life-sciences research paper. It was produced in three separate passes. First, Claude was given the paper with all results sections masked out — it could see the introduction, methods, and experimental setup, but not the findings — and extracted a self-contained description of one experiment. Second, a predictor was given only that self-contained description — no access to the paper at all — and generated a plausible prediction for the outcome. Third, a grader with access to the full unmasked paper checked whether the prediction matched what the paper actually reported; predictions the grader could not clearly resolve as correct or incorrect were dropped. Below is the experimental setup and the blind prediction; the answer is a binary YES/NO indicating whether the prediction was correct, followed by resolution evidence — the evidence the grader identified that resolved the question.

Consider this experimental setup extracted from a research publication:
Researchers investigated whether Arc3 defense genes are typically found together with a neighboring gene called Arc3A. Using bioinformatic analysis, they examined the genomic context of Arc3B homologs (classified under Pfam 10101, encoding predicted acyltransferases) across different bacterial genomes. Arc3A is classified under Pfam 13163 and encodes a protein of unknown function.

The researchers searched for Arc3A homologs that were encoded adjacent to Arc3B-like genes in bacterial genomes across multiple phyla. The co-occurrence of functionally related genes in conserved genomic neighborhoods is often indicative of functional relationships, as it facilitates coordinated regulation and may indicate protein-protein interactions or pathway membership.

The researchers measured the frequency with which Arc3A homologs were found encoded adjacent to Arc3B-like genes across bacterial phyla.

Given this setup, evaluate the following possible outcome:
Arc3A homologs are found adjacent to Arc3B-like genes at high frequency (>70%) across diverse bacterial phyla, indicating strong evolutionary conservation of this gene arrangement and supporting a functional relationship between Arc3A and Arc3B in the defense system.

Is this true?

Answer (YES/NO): NO